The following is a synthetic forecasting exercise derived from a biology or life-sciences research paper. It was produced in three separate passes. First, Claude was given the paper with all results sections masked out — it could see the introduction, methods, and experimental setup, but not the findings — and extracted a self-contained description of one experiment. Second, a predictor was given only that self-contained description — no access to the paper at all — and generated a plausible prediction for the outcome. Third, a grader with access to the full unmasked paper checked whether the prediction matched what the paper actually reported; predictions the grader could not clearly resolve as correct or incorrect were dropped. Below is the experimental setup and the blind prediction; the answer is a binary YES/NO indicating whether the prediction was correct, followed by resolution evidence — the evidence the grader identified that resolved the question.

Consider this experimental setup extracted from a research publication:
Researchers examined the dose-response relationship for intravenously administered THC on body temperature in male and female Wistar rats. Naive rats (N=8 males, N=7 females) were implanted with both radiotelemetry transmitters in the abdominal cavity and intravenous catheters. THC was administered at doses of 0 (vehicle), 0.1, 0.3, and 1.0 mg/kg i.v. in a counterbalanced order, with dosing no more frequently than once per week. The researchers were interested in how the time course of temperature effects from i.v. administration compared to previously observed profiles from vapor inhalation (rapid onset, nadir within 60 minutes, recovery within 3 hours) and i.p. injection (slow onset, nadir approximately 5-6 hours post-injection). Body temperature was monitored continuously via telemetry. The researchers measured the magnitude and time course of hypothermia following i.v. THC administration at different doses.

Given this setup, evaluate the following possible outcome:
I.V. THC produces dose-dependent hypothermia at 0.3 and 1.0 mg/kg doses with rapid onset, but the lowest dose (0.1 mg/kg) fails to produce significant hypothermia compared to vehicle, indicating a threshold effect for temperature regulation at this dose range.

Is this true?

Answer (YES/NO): NO